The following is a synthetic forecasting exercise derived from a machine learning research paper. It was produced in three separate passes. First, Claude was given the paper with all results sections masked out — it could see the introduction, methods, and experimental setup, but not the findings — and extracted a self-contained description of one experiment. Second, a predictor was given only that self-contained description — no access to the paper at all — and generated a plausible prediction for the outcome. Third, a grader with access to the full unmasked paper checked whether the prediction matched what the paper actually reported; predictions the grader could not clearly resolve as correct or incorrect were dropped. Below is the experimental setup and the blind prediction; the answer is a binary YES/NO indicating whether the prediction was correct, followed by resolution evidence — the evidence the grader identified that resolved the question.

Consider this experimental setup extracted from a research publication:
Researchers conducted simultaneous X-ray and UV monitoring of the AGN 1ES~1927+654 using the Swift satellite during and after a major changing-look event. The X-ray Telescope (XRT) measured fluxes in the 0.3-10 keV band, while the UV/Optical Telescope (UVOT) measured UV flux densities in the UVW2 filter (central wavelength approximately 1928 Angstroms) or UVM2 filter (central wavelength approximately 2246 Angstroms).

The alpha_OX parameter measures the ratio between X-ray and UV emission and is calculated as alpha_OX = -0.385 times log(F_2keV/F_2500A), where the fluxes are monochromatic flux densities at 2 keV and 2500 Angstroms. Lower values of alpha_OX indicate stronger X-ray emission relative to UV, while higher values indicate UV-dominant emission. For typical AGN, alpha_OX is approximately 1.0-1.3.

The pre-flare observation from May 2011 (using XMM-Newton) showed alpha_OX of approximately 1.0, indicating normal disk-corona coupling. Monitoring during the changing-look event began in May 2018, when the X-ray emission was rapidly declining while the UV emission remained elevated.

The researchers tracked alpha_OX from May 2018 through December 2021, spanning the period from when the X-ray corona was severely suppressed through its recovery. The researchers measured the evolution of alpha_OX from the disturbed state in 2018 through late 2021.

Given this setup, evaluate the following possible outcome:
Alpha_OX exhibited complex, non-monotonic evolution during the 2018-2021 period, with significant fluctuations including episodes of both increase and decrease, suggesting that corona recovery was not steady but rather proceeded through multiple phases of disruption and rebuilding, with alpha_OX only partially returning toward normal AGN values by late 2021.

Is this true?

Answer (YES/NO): NO